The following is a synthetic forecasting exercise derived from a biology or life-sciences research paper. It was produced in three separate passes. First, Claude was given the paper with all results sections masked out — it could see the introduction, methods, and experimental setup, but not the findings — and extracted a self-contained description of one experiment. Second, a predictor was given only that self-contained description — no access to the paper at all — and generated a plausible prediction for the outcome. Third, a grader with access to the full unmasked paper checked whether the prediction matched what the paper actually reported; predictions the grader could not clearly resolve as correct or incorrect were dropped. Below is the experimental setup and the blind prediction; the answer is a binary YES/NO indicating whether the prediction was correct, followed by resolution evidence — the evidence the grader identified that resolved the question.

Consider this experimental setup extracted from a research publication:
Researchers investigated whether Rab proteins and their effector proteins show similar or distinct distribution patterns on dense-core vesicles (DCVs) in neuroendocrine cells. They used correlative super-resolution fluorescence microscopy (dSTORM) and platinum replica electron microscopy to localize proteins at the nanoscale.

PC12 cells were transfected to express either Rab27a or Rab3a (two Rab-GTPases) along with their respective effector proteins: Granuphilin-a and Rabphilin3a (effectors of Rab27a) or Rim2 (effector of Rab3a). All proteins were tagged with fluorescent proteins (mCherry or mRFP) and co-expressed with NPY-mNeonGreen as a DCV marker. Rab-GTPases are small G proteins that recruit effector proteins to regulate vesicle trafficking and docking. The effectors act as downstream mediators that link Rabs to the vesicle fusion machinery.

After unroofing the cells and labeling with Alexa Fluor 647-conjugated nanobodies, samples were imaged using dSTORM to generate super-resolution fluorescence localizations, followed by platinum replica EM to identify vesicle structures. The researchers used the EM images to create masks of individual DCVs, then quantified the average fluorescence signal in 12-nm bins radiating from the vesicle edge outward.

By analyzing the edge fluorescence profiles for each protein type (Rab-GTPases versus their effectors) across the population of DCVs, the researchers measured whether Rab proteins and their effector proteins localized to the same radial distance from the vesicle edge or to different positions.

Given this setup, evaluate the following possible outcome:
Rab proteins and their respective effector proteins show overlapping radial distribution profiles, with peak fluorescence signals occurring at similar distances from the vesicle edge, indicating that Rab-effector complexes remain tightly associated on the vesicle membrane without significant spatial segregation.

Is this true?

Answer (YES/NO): YES